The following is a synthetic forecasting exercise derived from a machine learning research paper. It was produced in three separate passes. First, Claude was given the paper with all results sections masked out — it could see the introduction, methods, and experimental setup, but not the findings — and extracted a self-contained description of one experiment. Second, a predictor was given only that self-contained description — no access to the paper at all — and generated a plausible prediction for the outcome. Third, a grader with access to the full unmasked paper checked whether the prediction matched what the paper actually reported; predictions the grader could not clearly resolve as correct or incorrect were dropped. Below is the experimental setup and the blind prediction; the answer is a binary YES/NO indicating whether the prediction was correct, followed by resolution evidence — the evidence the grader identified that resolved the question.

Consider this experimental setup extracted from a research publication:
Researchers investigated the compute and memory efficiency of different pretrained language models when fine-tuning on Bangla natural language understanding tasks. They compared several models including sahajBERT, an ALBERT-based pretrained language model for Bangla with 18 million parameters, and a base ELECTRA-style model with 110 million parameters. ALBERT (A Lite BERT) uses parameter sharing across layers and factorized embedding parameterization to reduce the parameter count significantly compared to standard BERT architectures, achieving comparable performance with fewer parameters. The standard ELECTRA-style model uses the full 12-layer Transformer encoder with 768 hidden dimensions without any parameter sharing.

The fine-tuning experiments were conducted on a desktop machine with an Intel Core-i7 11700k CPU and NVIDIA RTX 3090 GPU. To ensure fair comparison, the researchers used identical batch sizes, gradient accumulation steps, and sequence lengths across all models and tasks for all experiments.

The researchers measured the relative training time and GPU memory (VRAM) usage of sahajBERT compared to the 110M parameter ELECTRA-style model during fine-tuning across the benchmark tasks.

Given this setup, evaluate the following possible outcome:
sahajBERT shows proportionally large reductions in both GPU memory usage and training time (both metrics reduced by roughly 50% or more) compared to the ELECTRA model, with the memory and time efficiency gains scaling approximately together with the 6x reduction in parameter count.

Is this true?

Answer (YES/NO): NO